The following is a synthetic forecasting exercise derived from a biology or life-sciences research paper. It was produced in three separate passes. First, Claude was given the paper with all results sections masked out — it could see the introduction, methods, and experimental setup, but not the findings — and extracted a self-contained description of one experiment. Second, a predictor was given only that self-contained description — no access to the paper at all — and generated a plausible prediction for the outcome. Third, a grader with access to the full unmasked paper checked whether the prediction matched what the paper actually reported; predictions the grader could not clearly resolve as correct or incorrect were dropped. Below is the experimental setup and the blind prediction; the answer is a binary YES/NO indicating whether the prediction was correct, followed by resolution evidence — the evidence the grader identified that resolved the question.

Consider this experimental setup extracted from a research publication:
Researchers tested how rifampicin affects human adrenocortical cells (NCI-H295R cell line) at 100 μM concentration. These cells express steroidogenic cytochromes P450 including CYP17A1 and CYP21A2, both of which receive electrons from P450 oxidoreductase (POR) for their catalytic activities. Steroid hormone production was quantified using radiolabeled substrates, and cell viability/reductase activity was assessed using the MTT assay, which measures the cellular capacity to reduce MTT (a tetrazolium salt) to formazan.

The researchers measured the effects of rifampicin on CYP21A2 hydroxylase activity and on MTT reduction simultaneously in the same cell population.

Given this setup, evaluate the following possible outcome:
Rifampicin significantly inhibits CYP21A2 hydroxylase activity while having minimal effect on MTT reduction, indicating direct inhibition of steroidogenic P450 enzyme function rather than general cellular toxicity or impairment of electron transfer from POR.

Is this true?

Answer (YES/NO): NO